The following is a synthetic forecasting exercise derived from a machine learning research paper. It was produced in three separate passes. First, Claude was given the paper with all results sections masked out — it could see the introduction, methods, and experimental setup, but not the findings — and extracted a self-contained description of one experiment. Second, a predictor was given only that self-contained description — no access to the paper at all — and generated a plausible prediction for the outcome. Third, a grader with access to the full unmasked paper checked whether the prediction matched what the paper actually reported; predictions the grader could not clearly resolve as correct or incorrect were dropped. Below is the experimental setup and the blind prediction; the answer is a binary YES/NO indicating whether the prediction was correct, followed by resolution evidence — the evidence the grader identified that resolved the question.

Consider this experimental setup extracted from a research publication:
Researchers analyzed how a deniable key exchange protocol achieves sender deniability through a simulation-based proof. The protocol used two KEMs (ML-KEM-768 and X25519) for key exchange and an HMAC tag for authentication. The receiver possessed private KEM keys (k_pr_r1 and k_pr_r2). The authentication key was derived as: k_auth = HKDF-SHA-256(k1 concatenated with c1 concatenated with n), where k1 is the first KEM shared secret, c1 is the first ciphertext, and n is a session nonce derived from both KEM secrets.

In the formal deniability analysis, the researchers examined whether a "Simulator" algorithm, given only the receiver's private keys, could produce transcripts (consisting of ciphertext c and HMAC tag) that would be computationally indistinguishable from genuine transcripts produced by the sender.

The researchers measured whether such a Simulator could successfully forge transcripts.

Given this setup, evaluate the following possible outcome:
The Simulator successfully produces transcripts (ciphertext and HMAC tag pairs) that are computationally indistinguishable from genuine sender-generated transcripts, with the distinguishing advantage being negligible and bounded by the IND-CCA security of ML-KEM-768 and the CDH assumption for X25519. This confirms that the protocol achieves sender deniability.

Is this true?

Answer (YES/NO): NO